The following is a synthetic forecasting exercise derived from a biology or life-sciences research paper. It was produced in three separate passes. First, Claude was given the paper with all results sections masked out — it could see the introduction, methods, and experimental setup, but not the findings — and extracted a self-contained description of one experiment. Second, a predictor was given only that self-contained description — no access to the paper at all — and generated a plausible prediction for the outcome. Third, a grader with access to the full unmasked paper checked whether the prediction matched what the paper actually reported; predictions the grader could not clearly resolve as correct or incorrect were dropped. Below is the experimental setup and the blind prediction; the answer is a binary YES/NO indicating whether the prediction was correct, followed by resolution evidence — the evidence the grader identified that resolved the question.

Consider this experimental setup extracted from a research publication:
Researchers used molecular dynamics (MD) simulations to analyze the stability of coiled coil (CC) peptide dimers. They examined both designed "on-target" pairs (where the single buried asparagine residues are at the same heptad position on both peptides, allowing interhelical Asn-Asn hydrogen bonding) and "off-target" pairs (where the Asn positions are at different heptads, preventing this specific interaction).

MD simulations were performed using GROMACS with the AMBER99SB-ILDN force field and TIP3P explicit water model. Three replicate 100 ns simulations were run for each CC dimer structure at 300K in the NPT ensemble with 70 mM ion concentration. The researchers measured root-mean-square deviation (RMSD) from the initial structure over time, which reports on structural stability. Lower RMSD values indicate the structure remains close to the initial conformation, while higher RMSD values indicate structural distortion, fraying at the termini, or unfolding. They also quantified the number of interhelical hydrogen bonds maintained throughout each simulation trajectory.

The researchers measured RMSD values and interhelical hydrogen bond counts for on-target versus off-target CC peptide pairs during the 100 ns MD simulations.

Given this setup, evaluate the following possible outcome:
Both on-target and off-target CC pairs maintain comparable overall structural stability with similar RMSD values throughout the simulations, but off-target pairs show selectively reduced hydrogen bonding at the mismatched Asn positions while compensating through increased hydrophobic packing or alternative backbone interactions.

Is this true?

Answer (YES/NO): NO